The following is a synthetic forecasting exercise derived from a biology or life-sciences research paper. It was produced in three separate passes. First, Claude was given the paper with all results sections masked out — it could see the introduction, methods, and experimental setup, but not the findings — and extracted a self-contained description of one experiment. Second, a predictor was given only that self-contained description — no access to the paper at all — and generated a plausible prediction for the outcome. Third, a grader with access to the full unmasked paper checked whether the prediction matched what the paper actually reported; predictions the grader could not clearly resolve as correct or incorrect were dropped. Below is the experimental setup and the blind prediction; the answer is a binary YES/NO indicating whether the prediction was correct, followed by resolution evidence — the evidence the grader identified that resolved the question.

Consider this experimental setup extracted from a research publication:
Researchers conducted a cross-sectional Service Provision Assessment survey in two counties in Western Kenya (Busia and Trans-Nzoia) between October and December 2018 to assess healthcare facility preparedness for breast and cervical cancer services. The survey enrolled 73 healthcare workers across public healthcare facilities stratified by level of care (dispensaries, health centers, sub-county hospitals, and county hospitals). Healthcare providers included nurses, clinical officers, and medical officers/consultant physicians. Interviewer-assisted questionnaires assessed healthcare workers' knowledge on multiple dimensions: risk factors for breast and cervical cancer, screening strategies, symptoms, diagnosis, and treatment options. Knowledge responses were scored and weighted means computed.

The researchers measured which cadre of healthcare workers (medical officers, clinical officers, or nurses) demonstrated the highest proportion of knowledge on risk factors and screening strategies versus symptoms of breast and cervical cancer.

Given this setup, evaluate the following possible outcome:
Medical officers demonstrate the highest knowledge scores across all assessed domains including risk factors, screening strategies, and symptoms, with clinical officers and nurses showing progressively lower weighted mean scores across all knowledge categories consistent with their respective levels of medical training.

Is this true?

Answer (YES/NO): NO